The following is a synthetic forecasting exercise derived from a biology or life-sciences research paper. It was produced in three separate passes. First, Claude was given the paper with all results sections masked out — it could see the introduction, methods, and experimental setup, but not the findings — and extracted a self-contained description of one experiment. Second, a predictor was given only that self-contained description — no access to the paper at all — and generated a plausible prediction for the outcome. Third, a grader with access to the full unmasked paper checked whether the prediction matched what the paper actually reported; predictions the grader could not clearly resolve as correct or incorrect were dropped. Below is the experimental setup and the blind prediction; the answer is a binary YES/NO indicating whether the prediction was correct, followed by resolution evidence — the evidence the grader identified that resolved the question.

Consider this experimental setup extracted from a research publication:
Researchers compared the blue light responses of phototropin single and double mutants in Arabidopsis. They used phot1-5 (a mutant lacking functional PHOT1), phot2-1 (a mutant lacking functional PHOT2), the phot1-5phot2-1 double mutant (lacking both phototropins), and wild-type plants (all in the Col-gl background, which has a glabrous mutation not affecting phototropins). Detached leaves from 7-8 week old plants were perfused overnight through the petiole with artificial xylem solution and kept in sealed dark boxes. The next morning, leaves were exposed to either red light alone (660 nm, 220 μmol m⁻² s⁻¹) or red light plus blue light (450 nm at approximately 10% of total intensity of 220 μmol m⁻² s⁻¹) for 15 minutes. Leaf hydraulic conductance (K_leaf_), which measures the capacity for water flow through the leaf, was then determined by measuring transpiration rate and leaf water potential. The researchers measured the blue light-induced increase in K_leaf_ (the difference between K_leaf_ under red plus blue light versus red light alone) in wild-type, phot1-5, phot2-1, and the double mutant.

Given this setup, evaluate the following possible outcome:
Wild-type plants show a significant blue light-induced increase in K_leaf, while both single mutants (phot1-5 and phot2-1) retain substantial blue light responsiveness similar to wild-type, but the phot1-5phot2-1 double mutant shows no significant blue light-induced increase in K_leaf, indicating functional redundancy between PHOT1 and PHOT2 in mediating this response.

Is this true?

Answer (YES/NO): NO